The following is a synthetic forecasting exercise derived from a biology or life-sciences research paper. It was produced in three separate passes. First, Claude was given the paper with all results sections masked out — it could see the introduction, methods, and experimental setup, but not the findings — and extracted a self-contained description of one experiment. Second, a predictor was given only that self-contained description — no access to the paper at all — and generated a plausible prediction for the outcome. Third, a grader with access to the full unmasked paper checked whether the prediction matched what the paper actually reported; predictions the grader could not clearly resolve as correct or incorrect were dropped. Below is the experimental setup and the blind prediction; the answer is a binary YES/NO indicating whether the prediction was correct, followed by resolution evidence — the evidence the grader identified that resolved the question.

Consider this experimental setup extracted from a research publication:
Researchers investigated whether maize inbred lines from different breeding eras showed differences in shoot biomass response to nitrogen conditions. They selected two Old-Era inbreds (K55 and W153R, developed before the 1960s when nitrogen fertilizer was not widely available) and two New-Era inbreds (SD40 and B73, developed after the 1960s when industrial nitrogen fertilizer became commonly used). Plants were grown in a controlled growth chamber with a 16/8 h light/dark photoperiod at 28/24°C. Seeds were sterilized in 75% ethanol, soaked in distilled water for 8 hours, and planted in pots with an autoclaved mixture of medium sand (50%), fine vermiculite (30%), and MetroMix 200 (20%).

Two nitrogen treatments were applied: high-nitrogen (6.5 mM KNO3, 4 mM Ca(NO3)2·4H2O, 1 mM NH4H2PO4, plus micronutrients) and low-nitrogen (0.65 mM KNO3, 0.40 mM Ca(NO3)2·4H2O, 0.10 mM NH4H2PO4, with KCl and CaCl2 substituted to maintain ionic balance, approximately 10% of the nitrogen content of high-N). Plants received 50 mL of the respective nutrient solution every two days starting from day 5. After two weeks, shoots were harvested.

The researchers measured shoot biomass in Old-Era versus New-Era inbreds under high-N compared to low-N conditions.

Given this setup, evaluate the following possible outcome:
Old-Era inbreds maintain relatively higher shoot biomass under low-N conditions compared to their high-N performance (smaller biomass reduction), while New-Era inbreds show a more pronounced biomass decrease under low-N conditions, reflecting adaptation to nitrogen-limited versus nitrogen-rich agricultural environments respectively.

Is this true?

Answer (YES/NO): YES